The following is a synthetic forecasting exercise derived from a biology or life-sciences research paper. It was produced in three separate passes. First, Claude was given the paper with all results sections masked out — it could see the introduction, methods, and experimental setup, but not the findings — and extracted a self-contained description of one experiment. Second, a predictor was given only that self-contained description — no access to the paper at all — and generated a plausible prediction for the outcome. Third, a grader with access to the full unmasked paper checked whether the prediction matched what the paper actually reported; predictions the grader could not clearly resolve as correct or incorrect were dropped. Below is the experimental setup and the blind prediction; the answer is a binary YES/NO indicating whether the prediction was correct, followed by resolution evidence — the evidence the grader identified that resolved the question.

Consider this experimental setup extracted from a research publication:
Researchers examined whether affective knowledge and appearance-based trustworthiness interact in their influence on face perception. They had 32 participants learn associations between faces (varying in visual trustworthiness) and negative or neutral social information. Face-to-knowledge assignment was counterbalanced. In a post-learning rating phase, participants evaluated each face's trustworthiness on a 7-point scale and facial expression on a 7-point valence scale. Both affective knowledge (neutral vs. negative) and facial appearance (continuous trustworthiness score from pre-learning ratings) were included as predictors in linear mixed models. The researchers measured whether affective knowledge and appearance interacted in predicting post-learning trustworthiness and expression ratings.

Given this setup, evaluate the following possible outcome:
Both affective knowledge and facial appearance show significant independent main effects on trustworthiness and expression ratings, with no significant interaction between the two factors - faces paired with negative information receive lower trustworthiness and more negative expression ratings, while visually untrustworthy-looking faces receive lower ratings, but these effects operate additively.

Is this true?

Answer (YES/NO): YES